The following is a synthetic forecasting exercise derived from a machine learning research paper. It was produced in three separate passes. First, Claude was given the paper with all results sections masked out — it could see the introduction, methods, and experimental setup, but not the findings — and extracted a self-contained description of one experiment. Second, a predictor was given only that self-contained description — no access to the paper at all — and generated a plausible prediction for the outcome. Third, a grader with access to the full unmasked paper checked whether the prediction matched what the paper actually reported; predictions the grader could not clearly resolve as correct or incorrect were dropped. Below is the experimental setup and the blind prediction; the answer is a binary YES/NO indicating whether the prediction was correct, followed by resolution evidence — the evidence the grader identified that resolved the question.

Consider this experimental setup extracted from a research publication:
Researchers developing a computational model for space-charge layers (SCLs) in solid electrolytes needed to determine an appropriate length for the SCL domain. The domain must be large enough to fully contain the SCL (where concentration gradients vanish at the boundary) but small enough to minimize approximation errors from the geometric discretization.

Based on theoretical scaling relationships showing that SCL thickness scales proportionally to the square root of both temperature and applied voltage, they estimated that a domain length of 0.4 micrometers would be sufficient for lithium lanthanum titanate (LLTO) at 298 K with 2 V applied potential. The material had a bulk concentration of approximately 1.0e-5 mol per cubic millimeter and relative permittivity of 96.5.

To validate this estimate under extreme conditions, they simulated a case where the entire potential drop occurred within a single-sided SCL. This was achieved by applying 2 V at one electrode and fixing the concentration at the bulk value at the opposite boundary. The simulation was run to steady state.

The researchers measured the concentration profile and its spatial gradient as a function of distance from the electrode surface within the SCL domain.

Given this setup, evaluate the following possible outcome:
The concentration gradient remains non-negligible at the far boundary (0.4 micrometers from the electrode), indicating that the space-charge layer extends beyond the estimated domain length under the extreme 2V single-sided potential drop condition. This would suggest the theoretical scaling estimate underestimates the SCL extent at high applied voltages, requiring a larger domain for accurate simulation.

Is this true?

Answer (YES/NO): NO